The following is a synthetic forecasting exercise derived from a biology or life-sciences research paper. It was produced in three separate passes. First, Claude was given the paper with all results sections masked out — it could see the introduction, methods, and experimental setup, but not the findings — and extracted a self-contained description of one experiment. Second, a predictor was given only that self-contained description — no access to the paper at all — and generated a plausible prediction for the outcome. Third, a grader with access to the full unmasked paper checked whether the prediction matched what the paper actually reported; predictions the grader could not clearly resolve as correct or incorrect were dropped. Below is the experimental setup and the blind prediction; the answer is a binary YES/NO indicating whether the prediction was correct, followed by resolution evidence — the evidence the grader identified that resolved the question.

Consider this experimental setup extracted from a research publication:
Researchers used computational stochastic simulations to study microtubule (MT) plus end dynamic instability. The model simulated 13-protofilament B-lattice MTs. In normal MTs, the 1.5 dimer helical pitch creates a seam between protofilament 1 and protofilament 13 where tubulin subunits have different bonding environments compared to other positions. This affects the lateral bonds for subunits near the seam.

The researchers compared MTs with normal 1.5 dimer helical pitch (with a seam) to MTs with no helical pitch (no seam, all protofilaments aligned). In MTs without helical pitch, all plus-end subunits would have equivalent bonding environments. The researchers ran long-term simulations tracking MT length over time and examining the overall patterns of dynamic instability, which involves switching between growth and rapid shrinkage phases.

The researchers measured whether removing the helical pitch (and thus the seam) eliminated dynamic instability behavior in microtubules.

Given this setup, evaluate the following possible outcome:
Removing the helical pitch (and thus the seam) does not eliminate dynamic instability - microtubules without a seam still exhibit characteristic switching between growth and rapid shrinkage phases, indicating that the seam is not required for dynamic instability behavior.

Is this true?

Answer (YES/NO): YES